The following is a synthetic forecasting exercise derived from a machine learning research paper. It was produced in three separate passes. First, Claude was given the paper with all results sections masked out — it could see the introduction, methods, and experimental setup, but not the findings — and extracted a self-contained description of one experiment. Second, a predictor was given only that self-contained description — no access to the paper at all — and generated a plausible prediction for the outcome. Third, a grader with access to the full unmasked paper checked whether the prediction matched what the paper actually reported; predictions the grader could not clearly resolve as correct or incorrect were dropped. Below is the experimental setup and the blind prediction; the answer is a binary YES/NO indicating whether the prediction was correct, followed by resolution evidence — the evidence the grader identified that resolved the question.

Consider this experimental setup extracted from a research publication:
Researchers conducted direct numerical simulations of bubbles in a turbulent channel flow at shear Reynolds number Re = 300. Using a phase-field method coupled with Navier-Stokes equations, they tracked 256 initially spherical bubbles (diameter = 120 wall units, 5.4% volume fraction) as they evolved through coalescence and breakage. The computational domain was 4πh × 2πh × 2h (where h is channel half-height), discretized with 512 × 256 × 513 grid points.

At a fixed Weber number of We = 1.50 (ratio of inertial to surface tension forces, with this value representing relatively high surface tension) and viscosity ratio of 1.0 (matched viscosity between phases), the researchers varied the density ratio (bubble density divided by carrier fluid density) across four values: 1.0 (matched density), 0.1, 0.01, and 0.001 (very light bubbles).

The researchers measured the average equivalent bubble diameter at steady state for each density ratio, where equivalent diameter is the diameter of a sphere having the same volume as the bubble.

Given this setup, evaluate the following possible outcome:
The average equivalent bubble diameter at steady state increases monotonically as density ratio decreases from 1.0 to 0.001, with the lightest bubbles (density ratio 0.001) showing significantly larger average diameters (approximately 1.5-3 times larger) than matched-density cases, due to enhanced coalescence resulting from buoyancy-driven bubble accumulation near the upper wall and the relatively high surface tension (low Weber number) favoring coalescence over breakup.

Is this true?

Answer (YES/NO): NO